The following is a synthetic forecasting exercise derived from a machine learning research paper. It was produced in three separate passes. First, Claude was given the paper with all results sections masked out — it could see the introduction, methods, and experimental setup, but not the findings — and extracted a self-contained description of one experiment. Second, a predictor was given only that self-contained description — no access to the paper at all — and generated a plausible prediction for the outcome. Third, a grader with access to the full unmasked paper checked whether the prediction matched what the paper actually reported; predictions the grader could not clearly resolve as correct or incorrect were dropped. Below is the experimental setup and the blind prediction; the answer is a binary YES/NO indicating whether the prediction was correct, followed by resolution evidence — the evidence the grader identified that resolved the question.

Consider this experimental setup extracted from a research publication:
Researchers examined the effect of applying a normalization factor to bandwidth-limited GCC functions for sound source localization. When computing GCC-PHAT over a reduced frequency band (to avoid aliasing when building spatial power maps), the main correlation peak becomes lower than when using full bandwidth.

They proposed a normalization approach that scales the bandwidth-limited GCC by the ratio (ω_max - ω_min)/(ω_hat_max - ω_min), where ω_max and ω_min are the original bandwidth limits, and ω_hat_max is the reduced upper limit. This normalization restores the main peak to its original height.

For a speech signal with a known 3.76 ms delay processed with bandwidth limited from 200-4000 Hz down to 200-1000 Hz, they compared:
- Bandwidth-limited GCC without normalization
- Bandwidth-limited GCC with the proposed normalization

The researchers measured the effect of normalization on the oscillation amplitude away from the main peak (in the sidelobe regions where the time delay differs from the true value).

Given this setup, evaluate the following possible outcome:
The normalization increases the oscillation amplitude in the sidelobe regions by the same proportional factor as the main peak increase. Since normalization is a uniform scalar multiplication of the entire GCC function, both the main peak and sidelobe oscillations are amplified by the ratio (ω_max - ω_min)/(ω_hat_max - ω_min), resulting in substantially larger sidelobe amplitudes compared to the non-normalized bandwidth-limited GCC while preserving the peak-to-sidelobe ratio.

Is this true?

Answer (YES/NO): YES